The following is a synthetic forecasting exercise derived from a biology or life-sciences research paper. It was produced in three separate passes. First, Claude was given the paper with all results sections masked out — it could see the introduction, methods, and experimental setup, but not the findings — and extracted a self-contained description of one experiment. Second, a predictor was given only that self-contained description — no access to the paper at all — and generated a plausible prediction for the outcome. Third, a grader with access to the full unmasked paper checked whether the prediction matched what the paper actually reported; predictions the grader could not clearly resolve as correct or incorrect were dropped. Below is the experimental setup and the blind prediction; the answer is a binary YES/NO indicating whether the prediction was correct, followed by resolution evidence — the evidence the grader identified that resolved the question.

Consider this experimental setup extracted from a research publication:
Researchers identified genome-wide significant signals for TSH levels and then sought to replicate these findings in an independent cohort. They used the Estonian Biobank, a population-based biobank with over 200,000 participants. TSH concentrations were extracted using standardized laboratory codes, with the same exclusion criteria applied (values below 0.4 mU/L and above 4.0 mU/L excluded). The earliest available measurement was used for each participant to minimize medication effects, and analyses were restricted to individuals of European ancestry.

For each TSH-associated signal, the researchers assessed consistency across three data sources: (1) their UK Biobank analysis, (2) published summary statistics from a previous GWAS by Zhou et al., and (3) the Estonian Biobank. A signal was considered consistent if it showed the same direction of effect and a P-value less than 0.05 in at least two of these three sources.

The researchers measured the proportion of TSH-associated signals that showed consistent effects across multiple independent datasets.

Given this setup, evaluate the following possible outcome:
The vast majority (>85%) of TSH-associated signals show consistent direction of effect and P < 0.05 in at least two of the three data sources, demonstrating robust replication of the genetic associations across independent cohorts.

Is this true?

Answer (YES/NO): YES